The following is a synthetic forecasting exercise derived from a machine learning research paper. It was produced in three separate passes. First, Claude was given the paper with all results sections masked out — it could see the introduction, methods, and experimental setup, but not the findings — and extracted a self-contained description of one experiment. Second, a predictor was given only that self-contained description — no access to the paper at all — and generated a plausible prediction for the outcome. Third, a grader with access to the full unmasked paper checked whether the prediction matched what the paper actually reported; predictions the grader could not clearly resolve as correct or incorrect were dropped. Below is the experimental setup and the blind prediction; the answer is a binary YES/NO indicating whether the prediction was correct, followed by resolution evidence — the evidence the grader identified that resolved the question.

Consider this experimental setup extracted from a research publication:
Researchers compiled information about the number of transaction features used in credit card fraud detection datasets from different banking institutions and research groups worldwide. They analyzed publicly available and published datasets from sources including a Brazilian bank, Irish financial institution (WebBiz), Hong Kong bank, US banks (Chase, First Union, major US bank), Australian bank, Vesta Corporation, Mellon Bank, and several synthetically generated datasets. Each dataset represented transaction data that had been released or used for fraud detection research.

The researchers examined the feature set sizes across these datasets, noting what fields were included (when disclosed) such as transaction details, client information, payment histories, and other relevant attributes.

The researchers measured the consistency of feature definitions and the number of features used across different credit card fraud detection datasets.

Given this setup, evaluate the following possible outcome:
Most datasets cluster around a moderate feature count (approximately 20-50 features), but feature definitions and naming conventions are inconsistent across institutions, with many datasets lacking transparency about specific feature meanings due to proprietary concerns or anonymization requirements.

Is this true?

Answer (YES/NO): NO